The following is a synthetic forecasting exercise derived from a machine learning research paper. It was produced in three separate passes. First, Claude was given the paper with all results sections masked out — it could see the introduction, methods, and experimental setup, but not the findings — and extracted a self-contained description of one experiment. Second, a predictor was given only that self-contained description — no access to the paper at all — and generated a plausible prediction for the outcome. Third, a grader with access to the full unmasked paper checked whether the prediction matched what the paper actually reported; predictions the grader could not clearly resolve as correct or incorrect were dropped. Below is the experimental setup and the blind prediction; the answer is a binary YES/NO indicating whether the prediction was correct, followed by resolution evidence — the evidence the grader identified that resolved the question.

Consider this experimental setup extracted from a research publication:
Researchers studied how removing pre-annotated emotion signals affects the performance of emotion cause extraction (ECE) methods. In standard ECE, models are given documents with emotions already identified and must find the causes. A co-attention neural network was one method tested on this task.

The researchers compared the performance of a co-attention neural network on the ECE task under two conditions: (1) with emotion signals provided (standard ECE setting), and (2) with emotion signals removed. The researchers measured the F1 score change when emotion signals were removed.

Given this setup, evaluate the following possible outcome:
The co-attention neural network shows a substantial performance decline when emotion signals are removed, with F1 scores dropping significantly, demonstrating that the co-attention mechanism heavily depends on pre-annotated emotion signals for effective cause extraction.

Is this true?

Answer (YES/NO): YES